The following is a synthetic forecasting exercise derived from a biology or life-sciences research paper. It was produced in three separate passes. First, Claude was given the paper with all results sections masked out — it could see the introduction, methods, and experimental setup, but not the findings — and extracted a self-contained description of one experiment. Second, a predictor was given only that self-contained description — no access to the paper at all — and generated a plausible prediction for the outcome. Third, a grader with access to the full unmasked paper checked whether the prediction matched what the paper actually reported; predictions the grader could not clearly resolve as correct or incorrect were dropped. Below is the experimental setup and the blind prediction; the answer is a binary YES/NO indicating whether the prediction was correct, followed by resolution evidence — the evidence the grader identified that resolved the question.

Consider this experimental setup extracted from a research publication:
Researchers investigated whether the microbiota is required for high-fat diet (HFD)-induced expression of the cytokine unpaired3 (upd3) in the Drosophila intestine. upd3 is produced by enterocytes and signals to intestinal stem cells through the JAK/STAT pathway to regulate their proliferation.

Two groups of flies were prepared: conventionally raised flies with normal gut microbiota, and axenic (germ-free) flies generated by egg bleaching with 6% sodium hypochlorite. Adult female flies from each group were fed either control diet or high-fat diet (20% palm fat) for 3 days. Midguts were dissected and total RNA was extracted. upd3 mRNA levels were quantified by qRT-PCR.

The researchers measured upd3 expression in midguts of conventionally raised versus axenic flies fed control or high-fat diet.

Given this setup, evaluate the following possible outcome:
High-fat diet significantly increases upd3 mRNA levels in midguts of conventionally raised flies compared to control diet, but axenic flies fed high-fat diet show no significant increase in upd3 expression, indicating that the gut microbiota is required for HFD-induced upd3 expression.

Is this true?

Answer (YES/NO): YES